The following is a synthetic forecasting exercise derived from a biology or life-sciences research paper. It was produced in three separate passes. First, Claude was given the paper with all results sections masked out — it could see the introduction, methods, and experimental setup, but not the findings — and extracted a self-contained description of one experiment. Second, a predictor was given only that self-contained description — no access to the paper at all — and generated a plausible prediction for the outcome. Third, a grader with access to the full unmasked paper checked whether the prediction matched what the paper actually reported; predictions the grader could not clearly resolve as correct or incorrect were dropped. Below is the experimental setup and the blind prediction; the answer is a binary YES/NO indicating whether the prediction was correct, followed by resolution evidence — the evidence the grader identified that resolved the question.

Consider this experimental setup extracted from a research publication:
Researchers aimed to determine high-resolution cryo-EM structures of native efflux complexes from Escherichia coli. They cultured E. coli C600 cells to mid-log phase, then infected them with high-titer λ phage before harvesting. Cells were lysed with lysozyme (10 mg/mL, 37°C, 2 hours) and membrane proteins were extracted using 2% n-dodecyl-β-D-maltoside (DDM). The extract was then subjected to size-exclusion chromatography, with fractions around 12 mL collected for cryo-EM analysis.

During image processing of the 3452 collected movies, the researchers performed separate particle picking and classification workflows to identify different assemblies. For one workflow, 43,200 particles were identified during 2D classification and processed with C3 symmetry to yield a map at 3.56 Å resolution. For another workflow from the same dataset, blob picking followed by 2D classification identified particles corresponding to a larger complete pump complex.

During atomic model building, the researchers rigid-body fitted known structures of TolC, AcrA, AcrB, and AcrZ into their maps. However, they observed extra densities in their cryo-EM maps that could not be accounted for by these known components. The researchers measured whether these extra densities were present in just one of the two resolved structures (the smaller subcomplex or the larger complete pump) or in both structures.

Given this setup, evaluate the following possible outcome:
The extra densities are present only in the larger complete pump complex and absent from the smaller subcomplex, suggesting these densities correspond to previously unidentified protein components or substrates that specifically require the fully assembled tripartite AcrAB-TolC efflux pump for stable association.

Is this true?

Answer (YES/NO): NO